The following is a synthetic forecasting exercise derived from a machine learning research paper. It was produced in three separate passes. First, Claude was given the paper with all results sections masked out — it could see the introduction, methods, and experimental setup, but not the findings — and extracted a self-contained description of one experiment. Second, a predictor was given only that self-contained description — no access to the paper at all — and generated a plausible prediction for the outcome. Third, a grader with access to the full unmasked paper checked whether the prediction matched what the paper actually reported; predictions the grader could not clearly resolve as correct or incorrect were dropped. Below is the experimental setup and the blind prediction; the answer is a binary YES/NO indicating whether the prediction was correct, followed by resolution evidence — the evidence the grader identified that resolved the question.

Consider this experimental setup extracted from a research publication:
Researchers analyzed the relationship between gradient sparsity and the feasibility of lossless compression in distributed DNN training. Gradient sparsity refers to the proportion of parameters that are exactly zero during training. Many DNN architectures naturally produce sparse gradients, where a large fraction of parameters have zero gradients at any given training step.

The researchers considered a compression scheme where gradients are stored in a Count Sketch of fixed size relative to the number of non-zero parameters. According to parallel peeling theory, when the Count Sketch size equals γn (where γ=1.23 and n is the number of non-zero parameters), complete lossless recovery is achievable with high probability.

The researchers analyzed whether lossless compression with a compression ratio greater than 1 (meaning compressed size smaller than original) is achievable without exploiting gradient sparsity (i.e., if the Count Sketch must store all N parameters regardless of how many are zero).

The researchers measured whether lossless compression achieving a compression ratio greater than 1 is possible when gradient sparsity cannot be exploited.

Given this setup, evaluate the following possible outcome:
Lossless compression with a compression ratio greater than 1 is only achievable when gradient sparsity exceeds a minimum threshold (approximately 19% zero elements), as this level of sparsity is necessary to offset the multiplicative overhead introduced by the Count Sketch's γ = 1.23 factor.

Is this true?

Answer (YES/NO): YES